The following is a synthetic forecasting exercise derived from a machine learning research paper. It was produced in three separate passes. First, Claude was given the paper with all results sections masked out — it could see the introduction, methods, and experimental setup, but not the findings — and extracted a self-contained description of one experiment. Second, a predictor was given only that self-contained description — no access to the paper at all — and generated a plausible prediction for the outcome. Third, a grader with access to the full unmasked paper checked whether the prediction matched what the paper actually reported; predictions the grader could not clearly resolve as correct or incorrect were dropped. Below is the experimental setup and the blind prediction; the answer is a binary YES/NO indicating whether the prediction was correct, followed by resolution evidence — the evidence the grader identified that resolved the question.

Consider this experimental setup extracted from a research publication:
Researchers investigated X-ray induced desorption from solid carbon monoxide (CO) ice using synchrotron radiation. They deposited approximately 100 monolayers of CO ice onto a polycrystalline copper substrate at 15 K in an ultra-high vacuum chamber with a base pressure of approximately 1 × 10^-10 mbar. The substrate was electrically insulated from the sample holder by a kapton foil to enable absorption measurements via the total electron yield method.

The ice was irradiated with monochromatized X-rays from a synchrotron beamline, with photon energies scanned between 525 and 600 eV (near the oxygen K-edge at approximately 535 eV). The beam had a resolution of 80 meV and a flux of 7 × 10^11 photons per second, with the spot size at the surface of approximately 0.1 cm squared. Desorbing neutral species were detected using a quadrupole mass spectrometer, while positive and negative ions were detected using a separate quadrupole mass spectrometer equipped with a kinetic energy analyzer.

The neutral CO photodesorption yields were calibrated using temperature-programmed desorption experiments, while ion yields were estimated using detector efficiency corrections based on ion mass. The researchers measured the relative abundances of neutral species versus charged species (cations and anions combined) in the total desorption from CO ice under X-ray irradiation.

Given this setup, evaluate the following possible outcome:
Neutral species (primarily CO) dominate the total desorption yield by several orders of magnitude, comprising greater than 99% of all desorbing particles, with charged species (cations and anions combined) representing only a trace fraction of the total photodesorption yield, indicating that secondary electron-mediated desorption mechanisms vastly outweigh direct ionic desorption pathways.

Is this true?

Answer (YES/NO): YES